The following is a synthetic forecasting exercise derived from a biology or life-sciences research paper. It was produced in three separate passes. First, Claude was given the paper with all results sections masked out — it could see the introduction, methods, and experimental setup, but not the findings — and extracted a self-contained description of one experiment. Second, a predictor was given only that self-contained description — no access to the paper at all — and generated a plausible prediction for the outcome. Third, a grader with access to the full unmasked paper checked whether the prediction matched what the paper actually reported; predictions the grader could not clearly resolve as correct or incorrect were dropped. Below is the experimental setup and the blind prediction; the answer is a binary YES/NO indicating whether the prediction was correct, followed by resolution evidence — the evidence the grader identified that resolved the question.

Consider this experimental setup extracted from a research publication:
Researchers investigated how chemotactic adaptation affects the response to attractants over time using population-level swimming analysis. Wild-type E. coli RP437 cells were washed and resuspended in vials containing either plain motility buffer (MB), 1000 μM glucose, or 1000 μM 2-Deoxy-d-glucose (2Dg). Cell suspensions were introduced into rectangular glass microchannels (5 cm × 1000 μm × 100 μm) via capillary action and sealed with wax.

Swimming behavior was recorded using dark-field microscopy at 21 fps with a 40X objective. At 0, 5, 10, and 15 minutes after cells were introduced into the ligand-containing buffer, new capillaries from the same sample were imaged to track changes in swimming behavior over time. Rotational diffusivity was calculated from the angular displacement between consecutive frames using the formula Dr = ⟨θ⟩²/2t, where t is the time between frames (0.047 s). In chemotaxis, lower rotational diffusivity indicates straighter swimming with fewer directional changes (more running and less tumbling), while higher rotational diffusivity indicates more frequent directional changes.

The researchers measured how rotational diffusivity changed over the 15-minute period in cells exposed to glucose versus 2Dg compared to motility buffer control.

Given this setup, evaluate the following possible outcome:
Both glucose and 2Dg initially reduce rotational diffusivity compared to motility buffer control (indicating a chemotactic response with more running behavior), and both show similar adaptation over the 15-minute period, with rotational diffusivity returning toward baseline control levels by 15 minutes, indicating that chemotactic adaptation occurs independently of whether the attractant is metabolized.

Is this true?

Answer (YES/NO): NO